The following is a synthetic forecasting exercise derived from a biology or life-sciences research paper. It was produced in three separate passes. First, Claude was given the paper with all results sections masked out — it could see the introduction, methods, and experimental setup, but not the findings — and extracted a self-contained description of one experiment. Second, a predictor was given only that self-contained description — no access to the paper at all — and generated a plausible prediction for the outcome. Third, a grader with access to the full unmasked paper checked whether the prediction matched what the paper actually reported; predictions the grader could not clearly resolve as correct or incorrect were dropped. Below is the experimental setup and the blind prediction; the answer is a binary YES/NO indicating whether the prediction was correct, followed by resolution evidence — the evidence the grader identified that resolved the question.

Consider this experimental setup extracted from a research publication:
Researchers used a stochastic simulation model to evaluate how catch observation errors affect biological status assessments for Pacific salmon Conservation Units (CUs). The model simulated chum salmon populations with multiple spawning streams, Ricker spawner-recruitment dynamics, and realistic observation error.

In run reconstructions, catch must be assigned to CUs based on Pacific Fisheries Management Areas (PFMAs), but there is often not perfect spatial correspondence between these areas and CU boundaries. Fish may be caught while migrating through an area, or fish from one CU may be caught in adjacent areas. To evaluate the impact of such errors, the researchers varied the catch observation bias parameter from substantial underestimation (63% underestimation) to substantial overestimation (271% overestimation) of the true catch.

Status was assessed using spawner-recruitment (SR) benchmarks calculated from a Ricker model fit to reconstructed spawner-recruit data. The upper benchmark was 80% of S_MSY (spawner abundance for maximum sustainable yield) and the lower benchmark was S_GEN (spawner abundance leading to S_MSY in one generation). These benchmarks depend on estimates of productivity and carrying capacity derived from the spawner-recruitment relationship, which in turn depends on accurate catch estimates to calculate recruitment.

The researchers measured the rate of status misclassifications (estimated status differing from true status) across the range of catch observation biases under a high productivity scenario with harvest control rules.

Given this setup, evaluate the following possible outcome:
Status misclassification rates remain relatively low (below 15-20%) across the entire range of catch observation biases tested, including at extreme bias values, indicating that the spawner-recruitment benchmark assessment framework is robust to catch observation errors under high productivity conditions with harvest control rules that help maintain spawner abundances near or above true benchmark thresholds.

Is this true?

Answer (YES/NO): NO